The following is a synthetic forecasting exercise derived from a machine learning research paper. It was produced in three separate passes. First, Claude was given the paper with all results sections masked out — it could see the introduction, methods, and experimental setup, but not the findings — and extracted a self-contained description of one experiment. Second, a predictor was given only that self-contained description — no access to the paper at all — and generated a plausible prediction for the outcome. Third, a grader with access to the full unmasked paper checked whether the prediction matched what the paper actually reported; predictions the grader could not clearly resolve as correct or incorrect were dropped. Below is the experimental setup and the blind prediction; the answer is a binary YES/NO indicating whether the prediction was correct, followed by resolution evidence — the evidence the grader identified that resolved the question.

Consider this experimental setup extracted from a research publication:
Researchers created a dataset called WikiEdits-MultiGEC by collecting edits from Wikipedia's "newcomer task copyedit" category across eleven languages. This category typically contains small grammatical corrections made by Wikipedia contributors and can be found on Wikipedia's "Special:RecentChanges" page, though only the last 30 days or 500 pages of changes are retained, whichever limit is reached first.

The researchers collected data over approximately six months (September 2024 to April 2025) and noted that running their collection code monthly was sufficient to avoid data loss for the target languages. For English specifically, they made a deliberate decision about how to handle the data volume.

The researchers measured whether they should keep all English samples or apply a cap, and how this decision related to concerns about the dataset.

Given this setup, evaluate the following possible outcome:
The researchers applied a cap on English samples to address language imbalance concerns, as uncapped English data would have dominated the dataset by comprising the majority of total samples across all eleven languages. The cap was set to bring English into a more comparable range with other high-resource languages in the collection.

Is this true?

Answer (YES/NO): NO